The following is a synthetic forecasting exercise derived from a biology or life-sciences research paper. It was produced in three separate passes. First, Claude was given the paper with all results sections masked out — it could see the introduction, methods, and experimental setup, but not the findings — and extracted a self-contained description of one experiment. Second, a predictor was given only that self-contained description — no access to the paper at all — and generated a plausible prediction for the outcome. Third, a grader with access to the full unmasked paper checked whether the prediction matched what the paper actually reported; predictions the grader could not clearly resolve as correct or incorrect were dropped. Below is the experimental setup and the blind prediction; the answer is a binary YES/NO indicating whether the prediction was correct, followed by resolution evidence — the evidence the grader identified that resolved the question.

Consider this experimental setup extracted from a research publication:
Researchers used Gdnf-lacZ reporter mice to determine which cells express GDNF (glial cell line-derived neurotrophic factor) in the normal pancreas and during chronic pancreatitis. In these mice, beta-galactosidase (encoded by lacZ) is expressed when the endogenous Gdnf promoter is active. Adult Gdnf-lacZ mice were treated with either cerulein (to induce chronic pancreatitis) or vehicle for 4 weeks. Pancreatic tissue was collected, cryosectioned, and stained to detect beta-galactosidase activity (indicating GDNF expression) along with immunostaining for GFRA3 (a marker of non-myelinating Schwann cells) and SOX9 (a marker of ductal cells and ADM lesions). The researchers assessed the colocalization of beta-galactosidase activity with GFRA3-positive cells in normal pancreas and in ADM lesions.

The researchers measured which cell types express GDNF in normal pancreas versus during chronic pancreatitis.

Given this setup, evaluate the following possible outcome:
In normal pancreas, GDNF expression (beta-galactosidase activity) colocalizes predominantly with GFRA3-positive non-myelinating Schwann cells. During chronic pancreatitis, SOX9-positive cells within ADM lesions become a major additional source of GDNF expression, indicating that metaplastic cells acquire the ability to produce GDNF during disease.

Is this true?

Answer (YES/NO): NO